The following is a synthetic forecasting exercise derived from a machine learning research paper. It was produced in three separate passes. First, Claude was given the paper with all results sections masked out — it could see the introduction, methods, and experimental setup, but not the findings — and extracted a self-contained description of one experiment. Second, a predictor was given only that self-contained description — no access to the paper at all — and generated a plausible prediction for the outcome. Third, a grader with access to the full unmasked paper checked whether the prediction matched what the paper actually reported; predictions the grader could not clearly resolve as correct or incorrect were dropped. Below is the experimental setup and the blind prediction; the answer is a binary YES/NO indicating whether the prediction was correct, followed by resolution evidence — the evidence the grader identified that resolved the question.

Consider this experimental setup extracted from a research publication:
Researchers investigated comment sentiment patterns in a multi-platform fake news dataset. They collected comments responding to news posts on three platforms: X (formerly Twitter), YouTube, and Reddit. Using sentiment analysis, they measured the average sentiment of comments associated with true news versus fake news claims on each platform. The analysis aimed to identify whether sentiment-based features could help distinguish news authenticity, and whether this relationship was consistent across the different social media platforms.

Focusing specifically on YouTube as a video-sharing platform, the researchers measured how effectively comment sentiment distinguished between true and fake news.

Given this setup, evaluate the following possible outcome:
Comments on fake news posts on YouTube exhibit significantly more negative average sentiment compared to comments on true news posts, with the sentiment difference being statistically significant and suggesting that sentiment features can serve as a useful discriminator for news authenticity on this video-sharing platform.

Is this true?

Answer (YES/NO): NO